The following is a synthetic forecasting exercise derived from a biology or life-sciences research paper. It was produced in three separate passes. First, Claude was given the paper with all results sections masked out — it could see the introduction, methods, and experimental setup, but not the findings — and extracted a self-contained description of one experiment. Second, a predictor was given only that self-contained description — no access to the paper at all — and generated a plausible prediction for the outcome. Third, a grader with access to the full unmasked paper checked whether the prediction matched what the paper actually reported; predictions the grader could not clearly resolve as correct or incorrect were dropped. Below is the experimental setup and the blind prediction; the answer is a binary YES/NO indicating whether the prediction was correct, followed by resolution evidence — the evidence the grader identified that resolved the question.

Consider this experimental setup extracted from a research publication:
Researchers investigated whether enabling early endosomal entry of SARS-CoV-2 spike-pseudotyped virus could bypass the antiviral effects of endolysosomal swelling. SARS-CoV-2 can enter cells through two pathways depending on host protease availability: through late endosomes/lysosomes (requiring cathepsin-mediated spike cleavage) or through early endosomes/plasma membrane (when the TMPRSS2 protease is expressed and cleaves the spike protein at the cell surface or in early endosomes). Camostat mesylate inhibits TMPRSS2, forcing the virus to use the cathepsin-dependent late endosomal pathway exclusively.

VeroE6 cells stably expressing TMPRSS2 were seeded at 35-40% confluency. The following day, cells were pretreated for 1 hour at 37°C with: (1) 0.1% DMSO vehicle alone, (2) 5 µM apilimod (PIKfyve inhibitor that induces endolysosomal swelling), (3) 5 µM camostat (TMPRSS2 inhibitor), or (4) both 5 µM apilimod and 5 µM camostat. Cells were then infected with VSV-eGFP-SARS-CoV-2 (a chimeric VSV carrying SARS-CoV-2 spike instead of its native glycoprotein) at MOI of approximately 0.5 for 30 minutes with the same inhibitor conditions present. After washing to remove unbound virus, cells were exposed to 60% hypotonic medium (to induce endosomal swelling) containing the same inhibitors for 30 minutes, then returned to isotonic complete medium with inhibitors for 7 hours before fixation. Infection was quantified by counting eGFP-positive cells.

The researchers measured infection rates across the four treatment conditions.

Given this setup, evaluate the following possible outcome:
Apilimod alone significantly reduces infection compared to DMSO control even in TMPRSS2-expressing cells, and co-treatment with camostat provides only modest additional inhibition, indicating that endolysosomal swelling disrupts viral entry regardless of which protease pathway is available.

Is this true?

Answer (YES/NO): NO